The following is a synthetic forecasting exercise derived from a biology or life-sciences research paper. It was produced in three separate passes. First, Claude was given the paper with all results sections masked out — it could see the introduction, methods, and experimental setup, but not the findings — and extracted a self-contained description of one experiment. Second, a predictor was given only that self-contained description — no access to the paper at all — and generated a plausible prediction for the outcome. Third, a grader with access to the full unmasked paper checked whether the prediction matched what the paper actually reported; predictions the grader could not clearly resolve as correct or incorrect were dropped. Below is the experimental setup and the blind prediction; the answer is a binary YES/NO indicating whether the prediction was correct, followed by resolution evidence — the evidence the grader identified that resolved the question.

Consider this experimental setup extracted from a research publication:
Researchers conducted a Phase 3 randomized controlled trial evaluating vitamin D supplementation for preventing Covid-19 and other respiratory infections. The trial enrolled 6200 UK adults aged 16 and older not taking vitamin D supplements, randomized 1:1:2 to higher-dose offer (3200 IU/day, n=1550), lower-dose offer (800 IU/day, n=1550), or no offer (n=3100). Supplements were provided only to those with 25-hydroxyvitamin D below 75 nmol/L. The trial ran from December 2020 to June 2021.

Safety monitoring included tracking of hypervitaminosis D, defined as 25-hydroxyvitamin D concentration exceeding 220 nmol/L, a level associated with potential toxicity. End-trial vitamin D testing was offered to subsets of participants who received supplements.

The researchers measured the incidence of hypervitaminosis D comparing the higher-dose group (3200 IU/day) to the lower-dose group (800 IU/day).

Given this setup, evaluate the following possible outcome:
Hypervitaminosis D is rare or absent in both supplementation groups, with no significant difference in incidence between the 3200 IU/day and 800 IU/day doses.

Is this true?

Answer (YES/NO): YES